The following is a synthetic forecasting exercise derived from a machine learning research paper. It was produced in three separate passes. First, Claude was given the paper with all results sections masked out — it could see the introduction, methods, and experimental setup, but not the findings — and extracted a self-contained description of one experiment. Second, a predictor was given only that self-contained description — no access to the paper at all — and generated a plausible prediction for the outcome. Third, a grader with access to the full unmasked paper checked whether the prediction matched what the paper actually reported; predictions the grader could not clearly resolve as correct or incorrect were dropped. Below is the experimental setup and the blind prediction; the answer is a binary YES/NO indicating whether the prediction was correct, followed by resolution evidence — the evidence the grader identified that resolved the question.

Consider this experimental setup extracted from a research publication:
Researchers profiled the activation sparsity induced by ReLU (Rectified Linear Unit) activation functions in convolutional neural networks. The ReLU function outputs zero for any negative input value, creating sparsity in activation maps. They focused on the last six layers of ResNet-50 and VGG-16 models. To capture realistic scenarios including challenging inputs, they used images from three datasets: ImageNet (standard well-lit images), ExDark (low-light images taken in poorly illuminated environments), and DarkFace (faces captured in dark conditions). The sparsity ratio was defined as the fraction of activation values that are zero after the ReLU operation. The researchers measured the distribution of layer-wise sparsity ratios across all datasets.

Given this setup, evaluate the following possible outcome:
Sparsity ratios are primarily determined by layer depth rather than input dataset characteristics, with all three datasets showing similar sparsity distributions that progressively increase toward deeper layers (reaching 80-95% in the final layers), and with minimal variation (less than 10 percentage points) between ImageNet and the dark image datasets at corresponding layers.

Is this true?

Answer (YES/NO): NO